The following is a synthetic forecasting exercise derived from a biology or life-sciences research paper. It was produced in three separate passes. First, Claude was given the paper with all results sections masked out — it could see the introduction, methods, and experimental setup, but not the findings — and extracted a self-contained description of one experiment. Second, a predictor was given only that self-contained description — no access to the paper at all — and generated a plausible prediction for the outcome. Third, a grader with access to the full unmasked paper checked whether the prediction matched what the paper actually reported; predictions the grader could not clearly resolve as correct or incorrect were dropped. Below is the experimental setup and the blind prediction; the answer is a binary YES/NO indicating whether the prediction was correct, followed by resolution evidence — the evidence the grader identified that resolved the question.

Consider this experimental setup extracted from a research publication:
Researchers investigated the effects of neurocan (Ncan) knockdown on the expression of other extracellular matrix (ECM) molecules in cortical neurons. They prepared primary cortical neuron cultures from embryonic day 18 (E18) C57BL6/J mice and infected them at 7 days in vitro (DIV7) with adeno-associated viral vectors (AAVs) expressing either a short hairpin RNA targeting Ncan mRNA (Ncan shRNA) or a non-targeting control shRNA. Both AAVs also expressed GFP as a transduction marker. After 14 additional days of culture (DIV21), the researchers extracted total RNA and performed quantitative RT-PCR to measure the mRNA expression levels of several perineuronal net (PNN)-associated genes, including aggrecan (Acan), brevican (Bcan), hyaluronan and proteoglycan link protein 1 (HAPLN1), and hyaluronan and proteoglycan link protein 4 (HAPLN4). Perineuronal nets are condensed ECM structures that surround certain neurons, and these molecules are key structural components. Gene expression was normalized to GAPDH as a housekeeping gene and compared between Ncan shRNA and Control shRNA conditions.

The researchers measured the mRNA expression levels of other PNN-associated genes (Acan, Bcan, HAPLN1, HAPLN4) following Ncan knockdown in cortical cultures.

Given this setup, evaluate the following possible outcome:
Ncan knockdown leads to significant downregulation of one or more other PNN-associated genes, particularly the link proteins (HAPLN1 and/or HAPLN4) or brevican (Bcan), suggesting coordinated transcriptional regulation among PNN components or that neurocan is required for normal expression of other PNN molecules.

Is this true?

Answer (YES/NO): YES